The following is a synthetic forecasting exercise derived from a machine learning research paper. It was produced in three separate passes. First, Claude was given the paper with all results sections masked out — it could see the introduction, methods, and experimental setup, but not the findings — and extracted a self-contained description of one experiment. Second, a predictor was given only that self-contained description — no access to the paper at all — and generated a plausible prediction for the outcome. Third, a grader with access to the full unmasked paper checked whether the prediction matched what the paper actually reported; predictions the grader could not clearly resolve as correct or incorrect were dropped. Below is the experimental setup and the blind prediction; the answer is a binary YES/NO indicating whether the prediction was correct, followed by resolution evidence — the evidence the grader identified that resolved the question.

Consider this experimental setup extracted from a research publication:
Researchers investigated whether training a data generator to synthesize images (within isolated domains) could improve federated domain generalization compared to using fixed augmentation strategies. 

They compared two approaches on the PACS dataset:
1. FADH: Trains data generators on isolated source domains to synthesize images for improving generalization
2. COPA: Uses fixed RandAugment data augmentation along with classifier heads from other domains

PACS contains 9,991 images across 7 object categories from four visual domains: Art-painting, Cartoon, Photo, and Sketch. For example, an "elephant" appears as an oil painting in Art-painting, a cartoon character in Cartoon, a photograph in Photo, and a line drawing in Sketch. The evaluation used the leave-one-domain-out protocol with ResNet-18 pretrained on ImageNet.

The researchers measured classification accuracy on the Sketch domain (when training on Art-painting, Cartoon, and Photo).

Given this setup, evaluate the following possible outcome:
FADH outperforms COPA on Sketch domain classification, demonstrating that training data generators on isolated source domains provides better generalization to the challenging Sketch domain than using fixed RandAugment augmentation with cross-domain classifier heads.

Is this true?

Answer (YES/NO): YES